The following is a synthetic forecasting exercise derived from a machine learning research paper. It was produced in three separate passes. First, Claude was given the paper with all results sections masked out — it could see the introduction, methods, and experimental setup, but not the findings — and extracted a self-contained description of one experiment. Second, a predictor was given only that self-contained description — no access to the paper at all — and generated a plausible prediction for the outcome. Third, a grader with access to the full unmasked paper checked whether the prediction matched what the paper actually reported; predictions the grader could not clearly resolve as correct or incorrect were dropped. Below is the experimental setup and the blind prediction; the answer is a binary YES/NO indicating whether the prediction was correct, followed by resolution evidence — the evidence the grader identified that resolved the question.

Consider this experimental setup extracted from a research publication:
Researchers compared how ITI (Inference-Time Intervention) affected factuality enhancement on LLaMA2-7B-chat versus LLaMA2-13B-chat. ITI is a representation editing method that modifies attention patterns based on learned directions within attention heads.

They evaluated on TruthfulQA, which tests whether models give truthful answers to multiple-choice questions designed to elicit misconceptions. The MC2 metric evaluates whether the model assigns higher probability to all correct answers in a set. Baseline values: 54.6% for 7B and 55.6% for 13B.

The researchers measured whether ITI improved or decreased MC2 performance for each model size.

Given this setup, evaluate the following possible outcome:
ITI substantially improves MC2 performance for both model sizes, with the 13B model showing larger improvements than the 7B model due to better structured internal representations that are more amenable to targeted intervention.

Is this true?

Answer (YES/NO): NO